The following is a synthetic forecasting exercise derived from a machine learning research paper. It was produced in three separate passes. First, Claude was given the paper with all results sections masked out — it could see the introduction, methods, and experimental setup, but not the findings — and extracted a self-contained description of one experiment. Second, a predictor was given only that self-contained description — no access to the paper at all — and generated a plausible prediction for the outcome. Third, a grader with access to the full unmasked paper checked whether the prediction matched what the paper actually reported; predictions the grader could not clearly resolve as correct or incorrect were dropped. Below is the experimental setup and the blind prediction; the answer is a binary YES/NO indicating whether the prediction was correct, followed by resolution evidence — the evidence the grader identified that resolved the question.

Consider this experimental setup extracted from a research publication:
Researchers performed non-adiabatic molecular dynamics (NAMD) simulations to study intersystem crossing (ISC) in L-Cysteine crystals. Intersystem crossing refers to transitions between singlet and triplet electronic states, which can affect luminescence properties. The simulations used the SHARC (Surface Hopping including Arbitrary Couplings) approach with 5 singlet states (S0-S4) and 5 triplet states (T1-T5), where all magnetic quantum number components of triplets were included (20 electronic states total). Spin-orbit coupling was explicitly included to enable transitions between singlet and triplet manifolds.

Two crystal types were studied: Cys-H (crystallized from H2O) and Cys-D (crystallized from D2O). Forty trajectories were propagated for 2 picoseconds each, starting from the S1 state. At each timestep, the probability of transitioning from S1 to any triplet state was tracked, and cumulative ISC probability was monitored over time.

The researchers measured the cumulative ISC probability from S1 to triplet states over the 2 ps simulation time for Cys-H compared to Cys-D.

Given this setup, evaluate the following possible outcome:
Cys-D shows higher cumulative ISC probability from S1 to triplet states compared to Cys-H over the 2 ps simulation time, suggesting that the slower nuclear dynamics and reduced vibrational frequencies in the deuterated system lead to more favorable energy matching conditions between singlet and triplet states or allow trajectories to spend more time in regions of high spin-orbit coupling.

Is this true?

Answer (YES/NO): YES